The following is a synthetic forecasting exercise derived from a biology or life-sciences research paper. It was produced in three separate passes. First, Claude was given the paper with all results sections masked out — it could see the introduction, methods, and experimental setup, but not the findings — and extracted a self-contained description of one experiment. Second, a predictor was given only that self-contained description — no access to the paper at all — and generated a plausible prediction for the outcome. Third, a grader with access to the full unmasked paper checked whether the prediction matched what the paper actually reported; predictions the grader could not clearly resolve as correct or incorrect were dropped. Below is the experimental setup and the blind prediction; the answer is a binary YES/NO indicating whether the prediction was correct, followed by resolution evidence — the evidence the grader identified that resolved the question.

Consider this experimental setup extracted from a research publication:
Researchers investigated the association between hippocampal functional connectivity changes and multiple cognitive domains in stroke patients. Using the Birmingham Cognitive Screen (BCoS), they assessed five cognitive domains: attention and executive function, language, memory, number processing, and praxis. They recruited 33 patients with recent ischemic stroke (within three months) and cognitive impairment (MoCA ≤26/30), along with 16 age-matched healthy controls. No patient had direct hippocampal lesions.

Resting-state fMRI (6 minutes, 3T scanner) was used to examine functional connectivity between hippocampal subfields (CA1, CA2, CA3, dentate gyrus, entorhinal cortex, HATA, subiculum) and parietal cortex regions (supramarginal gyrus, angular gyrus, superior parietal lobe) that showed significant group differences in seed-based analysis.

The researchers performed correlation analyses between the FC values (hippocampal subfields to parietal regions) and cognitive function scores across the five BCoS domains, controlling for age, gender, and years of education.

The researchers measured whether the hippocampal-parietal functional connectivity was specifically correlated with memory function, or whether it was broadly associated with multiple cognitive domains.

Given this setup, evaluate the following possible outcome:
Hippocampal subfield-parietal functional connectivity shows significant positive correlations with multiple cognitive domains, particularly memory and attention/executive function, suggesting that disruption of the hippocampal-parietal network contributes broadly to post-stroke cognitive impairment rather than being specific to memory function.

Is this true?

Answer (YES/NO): NO